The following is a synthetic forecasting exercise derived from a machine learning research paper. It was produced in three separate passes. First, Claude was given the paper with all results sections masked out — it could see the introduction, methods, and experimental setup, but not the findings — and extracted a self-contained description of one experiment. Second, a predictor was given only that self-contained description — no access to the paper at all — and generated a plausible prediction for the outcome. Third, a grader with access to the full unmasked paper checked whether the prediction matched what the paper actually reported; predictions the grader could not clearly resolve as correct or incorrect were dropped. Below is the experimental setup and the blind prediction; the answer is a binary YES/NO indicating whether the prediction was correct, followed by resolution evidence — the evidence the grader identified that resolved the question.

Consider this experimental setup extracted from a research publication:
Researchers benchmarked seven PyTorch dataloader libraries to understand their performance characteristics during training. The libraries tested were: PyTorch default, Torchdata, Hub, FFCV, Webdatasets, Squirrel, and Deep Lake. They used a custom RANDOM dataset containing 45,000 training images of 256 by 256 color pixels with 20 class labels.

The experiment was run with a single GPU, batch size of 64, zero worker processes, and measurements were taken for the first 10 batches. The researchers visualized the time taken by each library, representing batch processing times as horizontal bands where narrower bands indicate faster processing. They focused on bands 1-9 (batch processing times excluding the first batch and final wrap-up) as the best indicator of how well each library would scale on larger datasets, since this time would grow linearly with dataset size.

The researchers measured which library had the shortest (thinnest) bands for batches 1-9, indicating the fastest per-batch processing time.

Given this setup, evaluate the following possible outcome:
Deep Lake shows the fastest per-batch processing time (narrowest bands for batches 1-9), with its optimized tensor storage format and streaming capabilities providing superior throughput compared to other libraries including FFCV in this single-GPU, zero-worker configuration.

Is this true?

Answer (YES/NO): YES